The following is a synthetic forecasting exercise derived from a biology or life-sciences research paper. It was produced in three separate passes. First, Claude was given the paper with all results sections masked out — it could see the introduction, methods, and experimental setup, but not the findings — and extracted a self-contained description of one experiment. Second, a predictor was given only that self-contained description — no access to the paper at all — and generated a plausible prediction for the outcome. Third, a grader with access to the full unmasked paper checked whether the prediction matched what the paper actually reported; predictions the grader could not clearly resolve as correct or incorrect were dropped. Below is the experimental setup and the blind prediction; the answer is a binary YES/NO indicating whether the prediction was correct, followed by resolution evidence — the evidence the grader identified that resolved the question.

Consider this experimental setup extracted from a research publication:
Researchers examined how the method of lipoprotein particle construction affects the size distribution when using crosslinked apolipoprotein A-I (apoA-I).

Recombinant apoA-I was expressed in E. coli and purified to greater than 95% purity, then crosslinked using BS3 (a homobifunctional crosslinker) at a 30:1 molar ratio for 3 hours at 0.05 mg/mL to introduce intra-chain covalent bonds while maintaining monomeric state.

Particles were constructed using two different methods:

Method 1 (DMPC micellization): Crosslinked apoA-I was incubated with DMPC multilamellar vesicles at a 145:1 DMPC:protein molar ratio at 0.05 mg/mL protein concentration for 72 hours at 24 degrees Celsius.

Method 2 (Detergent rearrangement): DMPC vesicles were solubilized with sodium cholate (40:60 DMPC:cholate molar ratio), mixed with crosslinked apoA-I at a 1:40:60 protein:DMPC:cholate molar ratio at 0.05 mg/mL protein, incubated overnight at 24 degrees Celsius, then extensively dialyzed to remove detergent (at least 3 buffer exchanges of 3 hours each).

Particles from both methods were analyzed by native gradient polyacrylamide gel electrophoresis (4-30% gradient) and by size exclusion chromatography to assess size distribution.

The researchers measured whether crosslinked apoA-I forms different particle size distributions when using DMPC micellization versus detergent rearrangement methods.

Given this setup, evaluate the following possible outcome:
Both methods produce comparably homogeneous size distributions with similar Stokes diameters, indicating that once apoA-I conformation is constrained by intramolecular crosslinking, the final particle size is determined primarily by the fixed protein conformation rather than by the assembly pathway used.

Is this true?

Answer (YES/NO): YES